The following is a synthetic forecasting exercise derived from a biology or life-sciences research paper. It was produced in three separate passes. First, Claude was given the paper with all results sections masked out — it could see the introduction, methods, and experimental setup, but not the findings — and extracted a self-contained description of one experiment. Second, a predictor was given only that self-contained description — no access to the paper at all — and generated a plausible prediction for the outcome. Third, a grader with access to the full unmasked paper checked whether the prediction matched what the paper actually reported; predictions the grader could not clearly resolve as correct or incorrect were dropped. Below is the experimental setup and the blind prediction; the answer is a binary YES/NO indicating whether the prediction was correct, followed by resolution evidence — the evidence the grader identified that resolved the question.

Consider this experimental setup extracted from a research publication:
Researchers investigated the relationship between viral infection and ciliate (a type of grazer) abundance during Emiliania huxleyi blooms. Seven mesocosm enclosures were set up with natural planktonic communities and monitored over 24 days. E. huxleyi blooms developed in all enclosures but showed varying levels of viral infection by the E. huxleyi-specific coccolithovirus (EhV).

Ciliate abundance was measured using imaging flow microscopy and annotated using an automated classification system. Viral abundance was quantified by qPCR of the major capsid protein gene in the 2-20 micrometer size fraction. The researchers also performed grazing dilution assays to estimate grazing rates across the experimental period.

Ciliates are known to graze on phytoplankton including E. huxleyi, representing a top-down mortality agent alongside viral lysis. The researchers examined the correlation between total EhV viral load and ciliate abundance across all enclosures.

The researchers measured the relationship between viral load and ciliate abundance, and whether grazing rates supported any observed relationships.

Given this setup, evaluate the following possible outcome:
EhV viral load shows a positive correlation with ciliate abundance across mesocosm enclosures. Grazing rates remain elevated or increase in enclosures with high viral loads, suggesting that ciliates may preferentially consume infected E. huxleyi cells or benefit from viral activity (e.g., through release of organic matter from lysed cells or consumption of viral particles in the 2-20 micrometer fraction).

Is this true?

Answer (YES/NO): NO